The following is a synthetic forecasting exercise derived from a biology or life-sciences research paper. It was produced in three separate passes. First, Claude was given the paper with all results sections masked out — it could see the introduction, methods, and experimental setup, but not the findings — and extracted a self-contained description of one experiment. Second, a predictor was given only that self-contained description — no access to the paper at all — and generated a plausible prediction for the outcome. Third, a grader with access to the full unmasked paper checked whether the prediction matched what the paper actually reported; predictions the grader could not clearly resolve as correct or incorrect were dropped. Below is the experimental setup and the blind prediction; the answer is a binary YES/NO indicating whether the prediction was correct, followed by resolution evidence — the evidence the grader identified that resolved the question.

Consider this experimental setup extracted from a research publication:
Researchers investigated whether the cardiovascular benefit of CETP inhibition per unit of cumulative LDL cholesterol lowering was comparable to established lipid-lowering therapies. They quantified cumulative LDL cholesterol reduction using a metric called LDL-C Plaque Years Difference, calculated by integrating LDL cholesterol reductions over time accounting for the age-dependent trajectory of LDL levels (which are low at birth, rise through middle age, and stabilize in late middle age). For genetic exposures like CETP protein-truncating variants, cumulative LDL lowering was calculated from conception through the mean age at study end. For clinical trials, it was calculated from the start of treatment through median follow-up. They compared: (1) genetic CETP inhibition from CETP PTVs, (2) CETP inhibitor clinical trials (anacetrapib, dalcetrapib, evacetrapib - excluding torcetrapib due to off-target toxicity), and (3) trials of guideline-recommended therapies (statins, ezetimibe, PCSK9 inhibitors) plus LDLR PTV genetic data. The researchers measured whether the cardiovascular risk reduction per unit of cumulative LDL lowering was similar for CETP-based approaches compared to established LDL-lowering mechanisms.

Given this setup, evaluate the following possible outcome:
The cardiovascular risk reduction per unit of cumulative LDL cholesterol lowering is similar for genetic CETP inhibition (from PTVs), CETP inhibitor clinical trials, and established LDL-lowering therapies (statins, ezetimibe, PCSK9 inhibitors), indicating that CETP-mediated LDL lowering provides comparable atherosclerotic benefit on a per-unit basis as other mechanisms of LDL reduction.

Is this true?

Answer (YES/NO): YES